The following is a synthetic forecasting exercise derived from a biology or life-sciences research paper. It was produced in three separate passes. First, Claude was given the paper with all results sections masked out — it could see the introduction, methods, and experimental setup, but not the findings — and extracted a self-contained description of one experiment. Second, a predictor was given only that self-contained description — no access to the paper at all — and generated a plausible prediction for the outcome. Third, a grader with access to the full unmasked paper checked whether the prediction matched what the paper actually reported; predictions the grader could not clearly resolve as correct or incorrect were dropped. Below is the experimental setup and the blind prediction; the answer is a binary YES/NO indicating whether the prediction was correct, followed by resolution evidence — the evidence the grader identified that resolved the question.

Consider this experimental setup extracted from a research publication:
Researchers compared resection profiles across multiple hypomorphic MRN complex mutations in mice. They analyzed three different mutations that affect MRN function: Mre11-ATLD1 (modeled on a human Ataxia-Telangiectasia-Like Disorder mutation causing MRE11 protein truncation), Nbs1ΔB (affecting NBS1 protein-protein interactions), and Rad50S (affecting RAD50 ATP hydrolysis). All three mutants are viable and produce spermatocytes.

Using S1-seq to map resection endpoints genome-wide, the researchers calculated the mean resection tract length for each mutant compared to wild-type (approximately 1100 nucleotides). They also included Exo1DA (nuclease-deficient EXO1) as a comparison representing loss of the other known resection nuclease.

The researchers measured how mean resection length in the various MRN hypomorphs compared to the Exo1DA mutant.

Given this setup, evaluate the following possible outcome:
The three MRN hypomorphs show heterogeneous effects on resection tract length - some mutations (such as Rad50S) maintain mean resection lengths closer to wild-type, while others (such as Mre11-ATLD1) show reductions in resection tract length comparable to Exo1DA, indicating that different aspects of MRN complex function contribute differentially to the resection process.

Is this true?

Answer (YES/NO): NO